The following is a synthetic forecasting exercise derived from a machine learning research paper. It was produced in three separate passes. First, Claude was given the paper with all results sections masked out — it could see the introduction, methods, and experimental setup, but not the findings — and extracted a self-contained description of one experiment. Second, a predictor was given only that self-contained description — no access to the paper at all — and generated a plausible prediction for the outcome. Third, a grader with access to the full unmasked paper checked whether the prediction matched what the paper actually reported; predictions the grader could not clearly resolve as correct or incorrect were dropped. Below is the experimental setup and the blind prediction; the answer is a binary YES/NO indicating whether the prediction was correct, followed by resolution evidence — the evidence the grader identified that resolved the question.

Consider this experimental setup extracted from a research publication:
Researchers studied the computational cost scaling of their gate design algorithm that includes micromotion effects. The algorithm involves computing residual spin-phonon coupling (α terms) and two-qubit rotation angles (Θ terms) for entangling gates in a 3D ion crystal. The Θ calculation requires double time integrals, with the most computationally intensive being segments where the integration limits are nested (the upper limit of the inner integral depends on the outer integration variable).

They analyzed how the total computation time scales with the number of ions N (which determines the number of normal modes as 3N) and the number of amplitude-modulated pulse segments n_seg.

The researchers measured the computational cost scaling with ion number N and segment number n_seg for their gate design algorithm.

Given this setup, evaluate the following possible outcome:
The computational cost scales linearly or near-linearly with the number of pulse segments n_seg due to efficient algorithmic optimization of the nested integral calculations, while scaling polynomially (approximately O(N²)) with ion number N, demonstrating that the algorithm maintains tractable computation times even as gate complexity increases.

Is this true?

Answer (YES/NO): NO